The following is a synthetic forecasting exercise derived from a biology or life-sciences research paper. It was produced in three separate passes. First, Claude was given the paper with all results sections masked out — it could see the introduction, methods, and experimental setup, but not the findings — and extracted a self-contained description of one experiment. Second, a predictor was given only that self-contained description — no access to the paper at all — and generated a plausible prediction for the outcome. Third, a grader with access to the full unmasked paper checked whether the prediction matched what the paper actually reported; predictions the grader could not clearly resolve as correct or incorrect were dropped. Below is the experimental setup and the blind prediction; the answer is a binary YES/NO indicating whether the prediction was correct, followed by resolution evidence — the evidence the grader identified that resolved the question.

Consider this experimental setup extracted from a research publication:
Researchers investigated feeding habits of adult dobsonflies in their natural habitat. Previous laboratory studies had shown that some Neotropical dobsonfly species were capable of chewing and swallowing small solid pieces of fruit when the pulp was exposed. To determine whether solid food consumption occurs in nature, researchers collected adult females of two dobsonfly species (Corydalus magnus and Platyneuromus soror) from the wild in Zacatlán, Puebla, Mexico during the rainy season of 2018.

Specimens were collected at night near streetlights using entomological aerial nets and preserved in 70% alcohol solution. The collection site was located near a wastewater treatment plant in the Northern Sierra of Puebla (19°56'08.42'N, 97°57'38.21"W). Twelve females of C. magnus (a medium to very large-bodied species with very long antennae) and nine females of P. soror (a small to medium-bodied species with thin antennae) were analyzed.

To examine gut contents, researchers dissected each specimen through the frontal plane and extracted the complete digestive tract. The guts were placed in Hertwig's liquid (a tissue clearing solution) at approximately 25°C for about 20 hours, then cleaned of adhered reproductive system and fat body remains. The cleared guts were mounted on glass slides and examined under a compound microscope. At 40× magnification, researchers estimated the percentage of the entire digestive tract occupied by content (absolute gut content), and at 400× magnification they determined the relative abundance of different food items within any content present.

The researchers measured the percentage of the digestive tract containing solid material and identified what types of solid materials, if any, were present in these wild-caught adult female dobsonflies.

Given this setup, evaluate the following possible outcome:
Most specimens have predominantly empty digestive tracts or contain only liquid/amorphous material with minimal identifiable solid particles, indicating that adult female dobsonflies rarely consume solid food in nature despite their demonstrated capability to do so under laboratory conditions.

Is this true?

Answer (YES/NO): YES